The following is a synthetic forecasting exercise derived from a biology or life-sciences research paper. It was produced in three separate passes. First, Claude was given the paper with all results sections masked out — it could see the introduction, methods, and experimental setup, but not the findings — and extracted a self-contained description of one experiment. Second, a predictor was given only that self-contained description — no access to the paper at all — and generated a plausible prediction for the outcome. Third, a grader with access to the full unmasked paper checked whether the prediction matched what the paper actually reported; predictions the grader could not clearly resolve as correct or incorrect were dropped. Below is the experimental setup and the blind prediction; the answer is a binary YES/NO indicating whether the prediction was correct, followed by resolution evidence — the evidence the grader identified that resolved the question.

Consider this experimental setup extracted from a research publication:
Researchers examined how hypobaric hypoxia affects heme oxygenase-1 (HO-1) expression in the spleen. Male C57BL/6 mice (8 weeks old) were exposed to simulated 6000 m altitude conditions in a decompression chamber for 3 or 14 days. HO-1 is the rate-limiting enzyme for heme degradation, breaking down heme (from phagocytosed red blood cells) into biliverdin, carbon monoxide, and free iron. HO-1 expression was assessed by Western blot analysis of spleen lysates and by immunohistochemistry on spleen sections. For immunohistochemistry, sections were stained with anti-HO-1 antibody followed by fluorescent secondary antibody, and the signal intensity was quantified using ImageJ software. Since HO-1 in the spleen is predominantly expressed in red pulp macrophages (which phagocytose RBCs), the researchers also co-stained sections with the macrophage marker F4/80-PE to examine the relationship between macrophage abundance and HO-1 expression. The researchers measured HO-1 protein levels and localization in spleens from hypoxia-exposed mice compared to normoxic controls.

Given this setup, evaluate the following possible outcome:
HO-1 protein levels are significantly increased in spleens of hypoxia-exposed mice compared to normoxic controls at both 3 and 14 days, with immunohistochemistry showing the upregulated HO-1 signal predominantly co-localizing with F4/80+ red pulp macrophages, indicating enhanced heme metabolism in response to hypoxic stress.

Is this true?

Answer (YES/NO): NO